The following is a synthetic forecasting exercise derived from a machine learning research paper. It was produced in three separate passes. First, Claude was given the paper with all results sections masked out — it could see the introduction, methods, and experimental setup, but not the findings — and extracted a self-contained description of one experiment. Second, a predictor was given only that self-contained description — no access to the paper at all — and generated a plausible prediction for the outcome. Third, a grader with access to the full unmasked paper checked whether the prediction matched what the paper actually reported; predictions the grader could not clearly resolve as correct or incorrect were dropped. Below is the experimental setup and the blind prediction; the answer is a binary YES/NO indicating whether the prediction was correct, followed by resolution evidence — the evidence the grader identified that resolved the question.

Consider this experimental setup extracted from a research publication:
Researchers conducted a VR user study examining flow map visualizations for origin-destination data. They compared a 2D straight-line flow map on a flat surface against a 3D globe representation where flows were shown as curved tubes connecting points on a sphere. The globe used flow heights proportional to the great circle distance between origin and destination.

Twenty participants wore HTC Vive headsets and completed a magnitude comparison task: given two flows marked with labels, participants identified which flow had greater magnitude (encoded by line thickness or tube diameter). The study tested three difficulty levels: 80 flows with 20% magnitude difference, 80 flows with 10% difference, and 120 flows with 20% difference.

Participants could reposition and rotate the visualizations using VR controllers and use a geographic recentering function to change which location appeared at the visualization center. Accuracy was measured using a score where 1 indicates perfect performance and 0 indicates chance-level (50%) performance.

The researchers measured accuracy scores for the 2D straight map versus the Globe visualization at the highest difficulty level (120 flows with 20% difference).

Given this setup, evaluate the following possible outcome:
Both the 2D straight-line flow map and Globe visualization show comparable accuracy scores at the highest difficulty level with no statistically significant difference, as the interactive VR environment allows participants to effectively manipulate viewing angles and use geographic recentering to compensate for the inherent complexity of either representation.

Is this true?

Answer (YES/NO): NO